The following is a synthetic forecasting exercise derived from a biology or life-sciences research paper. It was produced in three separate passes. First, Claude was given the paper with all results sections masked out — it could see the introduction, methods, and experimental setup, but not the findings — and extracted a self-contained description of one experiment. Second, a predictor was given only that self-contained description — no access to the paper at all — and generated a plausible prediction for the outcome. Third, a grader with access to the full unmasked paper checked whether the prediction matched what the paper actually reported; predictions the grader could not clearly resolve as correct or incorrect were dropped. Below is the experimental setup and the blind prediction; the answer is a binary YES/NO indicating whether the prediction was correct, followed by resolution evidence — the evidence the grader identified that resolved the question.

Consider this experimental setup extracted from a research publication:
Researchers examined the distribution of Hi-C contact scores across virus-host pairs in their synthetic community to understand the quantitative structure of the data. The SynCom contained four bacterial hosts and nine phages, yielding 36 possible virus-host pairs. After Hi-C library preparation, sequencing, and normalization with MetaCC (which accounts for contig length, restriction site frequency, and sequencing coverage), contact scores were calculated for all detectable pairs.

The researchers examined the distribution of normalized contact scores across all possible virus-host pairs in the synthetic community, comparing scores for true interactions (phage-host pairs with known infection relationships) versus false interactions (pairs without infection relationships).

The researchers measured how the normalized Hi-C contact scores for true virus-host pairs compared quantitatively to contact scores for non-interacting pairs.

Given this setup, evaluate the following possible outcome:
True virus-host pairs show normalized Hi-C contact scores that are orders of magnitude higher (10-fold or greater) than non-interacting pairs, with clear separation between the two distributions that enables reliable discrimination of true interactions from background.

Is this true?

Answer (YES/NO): NO